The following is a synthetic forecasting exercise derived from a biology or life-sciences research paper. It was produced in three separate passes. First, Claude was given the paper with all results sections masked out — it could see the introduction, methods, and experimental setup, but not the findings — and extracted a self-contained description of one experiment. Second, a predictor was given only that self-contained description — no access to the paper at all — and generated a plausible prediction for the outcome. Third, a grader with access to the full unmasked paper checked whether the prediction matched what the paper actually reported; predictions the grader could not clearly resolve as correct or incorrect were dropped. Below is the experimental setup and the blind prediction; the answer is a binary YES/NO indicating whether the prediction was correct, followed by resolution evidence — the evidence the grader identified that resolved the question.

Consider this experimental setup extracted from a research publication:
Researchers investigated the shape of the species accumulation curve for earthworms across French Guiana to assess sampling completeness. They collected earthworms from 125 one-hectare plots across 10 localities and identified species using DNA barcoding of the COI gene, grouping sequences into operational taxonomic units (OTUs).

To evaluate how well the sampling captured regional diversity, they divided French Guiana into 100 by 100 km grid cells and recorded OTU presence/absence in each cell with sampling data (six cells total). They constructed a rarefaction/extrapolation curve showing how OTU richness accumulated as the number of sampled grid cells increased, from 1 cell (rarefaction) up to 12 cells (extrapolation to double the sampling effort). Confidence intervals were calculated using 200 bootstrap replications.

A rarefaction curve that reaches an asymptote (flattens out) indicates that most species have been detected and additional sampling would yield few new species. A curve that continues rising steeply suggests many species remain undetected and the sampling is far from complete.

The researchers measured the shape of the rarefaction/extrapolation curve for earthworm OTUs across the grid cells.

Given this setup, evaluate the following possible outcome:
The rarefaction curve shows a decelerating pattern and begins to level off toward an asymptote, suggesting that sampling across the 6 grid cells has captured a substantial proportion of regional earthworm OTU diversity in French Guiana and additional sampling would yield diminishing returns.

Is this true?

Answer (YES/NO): NO